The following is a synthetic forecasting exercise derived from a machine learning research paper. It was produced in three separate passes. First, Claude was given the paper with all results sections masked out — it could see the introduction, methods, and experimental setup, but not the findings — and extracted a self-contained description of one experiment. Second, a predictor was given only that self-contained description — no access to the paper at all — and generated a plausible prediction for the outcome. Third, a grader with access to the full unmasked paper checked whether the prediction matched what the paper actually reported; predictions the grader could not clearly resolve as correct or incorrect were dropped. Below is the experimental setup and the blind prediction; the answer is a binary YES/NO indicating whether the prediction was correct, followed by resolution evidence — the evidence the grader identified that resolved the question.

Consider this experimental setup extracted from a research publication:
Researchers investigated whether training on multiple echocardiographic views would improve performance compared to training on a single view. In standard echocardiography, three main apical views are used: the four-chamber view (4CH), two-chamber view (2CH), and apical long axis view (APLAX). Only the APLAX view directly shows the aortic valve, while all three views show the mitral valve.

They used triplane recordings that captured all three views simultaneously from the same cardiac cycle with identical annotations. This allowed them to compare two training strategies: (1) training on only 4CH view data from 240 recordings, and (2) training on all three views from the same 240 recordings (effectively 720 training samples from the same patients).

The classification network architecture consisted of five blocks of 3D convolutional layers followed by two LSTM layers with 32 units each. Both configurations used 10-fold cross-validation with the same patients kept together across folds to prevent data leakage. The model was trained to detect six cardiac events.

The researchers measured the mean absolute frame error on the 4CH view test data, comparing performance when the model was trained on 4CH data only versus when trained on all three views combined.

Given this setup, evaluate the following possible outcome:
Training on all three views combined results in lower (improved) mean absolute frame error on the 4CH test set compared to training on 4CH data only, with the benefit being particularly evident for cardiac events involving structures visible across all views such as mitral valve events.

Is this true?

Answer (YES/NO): NO